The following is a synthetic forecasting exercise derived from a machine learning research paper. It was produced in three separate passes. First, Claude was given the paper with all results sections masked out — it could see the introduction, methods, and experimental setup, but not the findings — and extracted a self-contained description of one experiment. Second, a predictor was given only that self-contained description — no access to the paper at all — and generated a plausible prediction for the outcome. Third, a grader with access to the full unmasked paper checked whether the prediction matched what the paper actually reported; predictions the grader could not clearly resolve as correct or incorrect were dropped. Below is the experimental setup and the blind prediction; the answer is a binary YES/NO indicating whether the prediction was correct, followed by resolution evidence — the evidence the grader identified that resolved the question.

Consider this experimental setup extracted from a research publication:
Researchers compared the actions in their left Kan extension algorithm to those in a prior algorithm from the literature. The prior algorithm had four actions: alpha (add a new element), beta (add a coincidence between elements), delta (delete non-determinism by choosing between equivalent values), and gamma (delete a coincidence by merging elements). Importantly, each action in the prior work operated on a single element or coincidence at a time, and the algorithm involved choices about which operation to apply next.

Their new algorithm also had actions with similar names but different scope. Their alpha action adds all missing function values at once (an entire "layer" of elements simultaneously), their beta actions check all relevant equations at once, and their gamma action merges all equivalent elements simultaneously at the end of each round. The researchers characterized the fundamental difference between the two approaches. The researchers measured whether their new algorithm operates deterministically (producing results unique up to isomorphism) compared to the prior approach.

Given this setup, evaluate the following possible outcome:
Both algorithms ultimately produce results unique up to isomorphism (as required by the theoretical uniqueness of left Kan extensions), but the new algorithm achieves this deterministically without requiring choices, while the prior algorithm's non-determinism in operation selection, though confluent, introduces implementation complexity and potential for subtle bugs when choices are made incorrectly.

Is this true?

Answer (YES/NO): NO